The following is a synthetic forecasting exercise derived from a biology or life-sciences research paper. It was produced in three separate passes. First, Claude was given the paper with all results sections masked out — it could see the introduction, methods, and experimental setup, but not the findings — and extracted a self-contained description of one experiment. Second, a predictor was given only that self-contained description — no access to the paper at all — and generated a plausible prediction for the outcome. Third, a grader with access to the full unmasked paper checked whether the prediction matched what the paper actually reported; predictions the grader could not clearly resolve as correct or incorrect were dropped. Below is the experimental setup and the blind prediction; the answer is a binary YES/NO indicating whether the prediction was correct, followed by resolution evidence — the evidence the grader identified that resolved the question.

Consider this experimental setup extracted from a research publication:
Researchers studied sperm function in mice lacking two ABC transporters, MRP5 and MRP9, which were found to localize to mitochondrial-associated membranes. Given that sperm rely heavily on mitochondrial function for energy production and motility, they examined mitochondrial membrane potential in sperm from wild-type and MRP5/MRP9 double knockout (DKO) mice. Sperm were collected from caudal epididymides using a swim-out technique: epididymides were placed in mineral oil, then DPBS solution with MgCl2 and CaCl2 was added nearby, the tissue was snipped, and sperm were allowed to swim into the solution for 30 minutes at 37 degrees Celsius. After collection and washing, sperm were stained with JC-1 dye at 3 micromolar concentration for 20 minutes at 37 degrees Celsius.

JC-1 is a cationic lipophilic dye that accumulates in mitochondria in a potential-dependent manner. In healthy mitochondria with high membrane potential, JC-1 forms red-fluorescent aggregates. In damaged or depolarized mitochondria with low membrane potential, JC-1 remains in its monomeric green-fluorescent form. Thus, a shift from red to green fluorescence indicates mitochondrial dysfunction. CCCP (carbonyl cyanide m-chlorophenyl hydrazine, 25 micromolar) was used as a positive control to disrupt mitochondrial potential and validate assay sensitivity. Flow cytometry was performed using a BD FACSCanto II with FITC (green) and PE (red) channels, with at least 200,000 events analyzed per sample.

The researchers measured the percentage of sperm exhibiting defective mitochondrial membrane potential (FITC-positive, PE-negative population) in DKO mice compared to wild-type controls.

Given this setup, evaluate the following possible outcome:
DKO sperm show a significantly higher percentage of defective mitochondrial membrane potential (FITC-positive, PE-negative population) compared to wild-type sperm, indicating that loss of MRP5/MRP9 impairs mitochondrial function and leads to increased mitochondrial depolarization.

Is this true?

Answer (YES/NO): YES